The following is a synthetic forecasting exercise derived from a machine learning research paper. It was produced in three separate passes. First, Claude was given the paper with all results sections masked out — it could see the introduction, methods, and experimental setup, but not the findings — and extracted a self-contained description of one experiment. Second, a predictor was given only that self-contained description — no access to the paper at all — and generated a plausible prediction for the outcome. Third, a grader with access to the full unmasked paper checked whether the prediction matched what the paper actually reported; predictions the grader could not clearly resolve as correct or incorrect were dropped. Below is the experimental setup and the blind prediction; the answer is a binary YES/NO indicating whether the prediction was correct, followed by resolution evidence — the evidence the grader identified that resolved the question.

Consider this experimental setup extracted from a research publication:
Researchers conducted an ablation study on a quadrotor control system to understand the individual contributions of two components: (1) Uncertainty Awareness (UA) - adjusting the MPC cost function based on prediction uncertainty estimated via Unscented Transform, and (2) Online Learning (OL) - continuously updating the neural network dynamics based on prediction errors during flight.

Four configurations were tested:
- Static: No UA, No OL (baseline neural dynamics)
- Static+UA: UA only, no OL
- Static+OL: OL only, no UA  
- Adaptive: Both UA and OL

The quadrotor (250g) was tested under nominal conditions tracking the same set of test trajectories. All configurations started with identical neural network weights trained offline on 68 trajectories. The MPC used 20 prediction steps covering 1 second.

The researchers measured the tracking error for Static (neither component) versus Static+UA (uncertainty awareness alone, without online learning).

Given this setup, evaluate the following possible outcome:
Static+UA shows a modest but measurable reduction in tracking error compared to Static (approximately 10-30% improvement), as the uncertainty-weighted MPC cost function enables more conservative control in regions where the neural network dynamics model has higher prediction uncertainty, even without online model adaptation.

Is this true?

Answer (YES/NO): NO